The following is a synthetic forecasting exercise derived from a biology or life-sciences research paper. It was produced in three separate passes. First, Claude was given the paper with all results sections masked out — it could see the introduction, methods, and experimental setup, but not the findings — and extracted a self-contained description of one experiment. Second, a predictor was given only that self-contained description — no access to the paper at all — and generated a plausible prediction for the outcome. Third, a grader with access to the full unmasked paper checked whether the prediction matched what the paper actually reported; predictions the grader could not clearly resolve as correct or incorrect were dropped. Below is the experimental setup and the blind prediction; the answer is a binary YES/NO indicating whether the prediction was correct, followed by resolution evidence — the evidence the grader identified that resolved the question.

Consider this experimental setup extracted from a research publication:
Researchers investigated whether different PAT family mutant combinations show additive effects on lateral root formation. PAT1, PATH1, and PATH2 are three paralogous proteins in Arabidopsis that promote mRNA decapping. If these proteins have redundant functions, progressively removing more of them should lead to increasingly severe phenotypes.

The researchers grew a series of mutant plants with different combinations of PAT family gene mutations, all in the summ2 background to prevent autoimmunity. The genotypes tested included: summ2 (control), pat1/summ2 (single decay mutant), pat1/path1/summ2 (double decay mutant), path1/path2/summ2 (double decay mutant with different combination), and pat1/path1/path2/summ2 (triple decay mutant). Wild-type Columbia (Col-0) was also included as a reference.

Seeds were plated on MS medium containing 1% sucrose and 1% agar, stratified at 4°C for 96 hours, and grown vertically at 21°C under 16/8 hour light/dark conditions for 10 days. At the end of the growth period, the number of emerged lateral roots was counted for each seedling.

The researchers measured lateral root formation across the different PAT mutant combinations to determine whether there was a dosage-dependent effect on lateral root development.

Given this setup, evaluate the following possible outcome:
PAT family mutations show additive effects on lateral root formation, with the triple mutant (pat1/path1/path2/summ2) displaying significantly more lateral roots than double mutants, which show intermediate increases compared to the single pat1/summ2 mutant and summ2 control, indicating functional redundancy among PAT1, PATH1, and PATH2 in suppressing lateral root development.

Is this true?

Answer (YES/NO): NO